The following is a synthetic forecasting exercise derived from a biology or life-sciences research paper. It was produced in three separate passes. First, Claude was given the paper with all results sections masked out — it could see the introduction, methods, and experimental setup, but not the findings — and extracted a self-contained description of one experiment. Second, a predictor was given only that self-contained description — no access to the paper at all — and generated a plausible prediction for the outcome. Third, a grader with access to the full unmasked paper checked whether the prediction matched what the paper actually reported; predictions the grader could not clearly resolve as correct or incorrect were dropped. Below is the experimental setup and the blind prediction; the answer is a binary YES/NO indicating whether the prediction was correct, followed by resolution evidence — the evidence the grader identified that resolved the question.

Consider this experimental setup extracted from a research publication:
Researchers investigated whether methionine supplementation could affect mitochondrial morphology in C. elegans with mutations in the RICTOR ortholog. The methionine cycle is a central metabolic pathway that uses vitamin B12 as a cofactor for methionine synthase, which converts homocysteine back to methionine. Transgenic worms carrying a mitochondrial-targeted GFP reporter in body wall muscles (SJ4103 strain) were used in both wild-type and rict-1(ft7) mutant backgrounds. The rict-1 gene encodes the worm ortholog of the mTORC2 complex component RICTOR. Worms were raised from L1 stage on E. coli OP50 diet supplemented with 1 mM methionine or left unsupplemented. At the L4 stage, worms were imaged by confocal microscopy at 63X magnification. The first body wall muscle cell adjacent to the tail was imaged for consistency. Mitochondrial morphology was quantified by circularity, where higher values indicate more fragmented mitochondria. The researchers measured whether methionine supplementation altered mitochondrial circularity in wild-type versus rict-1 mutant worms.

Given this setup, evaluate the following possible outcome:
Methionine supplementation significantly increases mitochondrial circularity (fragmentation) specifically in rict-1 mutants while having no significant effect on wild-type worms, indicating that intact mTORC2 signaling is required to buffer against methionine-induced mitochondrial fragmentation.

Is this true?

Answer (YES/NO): YES